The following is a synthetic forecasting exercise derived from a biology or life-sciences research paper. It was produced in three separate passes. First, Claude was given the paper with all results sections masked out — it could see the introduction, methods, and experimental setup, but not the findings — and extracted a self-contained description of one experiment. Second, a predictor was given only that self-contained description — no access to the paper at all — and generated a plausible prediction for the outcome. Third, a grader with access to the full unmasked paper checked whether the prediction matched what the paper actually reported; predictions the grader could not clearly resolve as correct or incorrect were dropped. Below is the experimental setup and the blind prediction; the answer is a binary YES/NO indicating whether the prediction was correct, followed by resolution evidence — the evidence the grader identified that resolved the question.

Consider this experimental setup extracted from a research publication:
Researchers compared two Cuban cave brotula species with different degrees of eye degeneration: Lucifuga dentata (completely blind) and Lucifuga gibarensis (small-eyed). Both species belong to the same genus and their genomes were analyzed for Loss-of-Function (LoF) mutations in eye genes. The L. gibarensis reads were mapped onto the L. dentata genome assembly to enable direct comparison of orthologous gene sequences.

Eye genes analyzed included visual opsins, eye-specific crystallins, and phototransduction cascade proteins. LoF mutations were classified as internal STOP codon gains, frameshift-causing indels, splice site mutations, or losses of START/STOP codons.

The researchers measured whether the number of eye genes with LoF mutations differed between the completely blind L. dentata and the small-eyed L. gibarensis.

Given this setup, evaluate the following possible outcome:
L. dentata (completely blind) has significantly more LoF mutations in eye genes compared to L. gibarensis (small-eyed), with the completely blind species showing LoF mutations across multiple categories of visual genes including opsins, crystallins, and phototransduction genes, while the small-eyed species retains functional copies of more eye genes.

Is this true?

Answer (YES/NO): YES